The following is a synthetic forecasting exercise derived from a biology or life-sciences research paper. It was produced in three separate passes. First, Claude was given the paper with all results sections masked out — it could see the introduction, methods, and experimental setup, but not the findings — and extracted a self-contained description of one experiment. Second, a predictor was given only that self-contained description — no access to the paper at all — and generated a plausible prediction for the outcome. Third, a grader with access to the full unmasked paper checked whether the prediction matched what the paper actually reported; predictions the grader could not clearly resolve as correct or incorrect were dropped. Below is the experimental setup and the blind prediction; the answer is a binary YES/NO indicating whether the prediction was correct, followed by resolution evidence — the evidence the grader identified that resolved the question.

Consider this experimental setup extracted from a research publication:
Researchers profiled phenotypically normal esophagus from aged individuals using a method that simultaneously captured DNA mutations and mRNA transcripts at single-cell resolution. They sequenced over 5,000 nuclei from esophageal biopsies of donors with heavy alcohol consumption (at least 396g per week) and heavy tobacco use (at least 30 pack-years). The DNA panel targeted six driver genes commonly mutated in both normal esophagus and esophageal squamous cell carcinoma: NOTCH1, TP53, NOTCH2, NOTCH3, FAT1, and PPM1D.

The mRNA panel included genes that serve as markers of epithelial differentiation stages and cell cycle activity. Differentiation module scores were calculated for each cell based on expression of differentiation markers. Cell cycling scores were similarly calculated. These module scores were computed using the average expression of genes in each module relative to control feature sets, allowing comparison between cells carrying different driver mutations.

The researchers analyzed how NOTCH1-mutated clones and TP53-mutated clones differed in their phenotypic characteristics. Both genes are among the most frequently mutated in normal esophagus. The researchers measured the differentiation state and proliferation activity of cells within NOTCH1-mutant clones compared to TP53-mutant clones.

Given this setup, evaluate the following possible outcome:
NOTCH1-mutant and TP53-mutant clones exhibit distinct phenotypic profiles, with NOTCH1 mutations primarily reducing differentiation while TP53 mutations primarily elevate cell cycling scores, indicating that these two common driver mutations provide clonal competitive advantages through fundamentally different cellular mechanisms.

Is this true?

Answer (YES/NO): NO